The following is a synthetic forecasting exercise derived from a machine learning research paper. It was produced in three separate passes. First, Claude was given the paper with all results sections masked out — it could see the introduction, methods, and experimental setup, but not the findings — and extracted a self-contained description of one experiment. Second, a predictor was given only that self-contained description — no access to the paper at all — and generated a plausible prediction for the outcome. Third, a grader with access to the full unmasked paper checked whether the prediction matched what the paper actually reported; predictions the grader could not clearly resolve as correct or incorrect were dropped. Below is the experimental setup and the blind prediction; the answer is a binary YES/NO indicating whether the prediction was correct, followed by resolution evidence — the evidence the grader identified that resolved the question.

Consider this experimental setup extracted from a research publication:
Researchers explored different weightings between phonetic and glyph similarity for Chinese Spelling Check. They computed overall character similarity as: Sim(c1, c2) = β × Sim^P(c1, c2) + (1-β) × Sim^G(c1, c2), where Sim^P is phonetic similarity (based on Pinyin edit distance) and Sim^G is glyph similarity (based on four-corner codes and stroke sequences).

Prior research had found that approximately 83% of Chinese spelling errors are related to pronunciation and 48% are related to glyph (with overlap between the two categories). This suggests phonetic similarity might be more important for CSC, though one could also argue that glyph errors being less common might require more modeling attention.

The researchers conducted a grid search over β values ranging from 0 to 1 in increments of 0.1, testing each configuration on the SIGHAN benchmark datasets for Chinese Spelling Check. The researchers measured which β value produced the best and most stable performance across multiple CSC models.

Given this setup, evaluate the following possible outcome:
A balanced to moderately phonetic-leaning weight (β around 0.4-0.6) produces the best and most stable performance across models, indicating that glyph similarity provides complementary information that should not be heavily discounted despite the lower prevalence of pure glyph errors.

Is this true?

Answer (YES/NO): NO